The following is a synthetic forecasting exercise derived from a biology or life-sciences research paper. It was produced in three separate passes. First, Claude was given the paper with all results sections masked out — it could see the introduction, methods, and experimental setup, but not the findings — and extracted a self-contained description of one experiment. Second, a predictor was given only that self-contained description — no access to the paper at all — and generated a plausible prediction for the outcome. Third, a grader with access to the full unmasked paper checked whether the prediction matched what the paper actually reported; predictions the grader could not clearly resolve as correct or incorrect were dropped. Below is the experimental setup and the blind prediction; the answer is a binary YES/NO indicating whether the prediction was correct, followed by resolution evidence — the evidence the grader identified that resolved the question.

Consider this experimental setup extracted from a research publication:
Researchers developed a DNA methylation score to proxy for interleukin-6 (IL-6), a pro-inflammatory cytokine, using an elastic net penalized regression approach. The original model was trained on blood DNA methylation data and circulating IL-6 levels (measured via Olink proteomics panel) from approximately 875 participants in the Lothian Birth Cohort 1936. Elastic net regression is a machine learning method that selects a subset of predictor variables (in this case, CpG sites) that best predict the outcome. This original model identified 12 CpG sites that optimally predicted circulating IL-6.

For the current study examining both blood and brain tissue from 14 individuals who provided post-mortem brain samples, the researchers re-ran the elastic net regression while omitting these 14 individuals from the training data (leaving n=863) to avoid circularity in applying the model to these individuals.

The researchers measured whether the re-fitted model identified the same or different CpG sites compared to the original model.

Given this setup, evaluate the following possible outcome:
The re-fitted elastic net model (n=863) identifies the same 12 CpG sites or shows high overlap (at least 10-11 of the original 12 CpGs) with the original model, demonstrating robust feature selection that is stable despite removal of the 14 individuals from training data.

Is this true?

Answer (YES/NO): YES